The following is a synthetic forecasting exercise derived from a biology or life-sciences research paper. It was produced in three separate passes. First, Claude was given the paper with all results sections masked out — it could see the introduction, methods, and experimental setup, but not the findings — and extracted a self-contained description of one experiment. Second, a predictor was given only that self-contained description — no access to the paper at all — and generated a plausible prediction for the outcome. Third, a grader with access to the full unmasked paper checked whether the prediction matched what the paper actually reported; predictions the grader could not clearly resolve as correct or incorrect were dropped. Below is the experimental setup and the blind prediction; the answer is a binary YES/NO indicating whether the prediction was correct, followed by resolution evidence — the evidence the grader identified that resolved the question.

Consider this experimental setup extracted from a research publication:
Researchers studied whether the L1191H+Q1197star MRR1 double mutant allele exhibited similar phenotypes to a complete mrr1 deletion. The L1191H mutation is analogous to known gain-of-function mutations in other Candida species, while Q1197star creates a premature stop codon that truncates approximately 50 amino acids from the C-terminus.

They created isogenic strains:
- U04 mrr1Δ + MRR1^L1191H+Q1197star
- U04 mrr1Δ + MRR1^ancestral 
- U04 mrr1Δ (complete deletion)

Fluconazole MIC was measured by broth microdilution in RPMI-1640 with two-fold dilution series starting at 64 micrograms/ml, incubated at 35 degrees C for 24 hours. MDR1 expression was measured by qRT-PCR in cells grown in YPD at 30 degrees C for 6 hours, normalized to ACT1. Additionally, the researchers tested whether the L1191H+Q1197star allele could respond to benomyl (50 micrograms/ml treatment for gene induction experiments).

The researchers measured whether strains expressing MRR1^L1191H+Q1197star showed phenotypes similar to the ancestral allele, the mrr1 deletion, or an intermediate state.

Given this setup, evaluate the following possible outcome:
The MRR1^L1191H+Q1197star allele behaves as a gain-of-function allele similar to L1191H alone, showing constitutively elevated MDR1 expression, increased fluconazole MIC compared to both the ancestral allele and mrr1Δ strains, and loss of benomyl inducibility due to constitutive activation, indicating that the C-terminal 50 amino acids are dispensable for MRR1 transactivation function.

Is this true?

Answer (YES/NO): NO